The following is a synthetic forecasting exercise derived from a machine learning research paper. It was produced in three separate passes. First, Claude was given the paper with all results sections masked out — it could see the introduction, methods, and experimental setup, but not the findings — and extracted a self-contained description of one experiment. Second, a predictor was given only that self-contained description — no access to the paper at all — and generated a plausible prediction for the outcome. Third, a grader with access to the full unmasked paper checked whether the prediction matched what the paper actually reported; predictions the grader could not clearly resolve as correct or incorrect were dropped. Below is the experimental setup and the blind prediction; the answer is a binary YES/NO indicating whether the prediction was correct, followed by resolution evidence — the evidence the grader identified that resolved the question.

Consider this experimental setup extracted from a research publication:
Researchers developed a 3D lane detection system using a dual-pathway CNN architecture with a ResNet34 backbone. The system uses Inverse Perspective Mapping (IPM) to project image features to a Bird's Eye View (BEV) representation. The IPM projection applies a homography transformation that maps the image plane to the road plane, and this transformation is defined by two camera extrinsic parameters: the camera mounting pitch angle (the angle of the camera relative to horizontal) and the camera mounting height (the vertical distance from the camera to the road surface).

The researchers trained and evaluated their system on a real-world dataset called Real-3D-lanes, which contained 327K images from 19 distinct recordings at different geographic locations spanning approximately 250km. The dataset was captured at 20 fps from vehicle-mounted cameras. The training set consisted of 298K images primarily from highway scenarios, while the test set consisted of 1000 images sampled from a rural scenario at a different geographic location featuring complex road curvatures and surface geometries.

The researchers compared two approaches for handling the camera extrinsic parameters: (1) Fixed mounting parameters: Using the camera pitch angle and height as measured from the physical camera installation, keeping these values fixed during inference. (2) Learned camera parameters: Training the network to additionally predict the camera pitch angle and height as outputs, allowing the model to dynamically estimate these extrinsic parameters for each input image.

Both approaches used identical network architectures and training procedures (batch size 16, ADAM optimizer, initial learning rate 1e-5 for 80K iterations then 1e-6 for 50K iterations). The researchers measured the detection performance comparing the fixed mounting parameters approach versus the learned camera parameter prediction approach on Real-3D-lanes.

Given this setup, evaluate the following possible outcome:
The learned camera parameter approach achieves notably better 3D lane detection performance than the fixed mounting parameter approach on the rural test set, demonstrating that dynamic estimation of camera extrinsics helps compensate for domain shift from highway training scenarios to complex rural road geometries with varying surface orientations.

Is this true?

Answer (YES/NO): NO